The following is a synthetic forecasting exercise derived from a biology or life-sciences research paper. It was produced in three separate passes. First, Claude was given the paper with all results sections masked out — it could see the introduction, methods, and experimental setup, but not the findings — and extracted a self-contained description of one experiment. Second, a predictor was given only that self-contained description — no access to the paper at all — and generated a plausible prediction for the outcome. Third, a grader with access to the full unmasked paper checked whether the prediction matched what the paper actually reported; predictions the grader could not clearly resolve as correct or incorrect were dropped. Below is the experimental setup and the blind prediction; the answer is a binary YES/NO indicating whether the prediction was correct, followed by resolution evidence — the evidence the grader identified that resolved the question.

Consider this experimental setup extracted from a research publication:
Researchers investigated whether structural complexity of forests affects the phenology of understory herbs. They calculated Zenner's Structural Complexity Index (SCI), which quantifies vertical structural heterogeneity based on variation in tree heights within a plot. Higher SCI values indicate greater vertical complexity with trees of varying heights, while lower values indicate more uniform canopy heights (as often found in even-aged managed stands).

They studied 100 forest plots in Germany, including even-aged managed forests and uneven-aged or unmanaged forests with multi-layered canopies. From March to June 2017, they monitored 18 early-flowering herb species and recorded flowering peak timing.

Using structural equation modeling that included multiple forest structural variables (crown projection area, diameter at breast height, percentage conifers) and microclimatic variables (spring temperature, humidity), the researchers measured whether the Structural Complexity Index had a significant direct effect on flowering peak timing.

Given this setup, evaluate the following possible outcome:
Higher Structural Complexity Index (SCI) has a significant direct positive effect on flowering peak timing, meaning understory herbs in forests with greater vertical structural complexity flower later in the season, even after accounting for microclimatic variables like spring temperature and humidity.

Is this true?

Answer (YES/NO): NO